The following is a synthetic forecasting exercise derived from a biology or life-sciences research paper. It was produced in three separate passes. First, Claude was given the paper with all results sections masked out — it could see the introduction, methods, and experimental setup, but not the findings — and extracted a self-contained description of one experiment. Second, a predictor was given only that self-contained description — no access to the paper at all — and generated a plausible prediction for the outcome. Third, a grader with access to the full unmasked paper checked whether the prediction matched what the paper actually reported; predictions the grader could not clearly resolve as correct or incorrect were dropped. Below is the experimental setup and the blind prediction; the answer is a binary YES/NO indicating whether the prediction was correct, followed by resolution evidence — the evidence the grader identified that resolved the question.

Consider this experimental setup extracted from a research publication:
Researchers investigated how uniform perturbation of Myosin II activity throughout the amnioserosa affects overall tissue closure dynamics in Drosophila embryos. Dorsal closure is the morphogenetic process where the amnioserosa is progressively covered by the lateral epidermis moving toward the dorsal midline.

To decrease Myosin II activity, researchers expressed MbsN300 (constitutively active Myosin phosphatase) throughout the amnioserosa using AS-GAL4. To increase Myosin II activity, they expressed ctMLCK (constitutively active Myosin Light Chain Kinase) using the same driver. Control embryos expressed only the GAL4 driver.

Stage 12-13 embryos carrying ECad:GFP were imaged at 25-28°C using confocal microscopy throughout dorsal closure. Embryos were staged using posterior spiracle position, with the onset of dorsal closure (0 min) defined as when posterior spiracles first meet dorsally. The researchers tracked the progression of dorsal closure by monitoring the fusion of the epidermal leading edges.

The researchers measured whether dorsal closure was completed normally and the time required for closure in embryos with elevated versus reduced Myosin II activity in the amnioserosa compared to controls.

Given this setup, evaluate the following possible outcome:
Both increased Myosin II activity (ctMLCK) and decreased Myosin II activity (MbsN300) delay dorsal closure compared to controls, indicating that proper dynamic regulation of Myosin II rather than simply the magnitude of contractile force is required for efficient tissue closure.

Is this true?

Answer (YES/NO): NO